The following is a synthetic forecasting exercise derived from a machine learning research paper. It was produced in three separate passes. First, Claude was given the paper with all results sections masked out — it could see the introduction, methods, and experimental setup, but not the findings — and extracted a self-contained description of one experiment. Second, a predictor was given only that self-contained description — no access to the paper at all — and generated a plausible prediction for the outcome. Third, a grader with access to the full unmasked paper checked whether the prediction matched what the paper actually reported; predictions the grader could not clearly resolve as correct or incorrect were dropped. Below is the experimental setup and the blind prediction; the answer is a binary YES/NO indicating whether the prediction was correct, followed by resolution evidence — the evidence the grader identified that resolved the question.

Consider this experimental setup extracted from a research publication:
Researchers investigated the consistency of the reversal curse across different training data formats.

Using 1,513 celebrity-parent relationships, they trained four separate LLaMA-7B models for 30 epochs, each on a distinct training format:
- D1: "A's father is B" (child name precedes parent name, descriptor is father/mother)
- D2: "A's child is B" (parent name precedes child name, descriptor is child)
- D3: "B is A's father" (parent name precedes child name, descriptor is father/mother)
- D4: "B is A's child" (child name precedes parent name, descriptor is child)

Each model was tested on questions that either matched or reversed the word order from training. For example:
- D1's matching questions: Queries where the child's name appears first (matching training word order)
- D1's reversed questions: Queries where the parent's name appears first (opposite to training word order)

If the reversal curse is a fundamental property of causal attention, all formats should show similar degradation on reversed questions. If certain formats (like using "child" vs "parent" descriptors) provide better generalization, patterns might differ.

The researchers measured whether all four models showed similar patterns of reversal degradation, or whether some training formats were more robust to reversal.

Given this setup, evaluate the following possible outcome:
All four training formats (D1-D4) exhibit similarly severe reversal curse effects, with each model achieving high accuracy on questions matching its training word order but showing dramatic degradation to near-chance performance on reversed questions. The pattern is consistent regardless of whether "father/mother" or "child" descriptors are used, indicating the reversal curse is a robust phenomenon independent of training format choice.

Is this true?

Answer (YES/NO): YES